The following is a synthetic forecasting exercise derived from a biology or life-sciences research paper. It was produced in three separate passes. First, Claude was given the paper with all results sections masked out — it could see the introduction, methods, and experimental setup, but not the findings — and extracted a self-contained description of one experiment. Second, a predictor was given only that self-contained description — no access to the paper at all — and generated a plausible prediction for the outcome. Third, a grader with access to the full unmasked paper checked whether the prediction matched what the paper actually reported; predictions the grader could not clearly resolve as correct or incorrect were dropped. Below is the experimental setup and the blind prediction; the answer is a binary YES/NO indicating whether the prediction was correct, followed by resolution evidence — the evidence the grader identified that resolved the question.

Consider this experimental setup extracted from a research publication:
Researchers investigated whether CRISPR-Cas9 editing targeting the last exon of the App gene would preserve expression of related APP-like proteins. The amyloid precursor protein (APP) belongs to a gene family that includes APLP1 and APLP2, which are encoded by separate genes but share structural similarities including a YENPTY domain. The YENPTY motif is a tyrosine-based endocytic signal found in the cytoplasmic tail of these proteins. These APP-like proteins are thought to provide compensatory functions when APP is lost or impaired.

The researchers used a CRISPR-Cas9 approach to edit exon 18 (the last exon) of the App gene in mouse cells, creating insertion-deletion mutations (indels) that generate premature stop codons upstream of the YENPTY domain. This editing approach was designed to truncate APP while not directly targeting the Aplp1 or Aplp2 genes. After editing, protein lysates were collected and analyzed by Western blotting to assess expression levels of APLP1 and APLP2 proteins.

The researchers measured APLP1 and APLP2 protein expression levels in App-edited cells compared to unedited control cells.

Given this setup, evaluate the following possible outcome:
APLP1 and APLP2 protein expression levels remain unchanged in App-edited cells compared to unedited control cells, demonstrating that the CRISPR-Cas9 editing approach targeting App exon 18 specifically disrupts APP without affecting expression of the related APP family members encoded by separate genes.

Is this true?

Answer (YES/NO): YES